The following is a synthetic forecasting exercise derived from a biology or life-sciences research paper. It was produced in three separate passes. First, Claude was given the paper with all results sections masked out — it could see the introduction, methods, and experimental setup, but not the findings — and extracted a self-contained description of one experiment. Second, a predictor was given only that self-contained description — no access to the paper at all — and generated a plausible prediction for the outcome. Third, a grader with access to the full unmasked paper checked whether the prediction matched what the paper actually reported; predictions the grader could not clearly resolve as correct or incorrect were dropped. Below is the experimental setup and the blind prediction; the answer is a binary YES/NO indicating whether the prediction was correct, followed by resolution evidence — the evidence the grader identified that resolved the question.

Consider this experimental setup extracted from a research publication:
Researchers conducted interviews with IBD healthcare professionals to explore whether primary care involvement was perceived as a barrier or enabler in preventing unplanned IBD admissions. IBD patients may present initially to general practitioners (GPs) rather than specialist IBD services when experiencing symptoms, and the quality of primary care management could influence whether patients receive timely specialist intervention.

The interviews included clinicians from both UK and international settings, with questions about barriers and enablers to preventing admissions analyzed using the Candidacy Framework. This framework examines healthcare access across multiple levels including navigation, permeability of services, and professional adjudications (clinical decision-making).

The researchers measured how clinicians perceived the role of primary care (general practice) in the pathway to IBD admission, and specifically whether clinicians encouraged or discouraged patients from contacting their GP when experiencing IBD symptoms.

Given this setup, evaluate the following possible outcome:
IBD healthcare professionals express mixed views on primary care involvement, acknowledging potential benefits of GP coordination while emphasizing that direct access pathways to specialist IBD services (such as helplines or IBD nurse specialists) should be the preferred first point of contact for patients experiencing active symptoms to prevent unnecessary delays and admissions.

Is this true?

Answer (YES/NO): NO